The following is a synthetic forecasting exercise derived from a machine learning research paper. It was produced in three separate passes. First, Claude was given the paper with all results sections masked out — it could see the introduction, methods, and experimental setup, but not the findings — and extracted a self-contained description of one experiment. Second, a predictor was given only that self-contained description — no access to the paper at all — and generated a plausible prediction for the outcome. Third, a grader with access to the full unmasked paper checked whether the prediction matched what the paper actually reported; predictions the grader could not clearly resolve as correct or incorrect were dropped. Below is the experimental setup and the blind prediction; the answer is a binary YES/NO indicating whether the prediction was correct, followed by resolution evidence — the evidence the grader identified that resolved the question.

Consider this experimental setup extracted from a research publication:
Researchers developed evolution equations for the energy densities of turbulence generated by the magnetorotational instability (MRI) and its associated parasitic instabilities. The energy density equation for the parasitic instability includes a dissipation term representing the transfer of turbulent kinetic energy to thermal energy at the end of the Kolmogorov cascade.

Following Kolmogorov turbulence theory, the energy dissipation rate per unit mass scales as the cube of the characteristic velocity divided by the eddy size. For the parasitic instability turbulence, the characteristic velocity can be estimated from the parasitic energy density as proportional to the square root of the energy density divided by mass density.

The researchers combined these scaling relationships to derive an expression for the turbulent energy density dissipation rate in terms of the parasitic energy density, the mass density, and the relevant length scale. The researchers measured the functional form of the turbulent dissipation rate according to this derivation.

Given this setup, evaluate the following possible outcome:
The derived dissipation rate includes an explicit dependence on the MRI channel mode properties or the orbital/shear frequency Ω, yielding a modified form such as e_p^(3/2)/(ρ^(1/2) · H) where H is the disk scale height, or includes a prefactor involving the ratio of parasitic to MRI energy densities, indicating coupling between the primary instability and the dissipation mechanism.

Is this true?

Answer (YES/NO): NO